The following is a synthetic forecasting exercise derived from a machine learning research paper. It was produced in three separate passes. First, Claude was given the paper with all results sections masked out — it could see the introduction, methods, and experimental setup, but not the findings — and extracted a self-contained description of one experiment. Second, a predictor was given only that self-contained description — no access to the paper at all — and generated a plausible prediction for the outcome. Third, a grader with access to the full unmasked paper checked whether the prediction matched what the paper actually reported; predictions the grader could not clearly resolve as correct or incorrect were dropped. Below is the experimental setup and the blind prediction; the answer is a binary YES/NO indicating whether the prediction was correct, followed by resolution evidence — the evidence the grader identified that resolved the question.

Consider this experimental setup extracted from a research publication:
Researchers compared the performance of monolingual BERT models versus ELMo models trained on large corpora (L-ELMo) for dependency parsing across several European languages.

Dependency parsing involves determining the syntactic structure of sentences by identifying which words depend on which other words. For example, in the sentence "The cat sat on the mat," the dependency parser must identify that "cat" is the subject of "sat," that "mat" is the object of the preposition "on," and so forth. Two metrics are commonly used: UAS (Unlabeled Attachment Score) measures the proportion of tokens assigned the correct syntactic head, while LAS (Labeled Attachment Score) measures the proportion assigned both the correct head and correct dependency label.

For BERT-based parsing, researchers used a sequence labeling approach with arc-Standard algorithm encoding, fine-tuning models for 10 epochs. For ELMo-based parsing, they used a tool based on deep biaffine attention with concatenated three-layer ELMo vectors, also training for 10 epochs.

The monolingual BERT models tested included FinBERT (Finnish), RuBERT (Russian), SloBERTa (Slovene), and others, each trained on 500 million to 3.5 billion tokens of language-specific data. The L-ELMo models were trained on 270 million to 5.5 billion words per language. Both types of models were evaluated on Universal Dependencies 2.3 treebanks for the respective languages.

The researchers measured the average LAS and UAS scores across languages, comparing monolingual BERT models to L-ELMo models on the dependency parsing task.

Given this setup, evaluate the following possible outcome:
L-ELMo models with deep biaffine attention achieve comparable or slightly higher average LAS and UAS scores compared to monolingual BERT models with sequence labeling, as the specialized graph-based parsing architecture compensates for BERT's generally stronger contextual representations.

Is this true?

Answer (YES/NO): NO